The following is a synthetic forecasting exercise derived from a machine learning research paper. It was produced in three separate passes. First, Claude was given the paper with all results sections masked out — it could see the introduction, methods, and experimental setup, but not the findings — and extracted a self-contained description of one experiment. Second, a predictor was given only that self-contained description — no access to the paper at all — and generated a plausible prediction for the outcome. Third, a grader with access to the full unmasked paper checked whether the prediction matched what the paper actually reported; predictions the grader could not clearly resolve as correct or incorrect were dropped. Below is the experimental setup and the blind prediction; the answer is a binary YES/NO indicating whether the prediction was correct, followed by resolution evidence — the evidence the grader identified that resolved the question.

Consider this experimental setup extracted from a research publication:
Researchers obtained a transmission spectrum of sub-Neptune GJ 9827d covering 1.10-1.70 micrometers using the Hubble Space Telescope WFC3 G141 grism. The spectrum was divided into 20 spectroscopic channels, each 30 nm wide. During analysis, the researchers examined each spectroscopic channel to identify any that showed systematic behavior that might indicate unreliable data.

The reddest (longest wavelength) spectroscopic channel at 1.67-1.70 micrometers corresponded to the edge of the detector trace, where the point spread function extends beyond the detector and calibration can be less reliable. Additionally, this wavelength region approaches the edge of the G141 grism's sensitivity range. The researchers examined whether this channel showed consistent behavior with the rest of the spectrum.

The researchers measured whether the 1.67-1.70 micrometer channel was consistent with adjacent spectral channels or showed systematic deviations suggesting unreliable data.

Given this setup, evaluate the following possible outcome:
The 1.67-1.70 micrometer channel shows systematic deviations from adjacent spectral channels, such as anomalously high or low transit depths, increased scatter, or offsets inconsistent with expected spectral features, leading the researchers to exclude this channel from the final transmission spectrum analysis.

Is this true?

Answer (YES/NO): YES